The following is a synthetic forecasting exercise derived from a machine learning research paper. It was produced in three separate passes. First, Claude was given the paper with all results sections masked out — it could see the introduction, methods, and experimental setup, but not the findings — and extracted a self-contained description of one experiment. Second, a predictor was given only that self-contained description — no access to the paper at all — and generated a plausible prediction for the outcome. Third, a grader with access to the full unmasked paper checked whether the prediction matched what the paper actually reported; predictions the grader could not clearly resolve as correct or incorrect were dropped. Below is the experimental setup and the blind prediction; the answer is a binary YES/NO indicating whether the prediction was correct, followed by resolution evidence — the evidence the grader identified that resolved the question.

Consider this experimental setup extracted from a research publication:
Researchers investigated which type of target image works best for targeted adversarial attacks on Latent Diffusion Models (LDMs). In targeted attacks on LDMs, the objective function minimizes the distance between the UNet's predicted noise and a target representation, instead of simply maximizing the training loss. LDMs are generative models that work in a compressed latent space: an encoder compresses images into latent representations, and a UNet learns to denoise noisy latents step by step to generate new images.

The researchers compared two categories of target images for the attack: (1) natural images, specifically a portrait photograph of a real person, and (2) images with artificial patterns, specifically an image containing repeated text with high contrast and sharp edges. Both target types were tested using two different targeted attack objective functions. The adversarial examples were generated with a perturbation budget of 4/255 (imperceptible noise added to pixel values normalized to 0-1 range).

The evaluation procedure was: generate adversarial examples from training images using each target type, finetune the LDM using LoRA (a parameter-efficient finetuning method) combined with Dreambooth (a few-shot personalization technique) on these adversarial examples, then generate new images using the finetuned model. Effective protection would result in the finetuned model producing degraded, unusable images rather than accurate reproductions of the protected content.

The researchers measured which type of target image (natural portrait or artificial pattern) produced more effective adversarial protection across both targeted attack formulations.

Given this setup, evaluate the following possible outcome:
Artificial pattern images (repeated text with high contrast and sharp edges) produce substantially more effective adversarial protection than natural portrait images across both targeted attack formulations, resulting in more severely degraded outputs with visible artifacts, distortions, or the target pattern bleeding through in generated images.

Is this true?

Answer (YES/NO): YES